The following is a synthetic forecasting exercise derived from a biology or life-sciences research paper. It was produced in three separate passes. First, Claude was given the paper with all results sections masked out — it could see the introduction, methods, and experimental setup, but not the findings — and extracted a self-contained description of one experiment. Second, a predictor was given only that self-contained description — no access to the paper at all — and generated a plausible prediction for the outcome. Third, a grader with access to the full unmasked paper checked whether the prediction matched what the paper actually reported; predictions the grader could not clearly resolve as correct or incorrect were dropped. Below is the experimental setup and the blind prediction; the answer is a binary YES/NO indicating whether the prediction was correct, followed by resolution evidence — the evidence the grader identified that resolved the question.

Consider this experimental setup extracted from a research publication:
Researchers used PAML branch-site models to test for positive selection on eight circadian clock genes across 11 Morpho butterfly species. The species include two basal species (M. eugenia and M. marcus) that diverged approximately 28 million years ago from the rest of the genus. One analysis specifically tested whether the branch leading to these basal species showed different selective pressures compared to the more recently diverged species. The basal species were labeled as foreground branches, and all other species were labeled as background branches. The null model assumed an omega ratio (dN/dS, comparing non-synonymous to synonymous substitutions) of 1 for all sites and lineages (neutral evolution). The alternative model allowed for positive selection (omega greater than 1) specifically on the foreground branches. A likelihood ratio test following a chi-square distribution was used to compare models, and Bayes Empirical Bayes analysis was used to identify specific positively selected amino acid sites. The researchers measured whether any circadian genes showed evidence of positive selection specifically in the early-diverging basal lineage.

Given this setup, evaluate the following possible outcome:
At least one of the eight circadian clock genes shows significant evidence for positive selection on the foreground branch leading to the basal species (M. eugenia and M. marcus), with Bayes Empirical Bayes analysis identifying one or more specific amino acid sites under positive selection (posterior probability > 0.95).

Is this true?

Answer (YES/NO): NO